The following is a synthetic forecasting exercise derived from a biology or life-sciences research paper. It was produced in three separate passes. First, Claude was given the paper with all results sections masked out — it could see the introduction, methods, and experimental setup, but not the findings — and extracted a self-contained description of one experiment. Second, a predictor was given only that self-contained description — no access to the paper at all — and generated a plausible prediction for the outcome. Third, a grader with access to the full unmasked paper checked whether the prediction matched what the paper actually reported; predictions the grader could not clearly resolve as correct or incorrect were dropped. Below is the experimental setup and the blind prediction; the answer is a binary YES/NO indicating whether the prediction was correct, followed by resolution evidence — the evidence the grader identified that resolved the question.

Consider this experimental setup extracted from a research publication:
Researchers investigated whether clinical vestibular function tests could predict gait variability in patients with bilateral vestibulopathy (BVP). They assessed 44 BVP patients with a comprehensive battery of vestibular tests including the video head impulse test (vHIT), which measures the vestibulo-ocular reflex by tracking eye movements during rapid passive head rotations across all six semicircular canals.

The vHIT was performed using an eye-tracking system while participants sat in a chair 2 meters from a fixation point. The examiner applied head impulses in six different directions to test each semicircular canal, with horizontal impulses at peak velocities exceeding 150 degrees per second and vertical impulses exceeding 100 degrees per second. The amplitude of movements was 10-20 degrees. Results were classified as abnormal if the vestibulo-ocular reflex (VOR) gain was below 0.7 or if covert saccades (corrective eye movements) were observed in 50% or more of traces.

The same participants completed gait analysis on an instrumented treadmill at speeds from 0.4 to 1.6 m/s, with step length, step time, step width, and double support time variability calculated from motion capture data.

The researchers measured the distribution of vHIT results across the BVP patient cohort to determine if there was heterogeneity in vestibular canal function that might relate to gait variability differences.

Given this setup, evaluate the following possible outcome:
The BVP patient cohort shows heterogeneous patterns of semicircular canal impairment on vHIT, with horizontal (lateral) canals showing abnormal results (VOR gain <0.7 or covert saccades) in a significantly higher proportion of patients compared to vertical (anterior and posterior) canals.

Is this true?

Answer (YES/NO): NO